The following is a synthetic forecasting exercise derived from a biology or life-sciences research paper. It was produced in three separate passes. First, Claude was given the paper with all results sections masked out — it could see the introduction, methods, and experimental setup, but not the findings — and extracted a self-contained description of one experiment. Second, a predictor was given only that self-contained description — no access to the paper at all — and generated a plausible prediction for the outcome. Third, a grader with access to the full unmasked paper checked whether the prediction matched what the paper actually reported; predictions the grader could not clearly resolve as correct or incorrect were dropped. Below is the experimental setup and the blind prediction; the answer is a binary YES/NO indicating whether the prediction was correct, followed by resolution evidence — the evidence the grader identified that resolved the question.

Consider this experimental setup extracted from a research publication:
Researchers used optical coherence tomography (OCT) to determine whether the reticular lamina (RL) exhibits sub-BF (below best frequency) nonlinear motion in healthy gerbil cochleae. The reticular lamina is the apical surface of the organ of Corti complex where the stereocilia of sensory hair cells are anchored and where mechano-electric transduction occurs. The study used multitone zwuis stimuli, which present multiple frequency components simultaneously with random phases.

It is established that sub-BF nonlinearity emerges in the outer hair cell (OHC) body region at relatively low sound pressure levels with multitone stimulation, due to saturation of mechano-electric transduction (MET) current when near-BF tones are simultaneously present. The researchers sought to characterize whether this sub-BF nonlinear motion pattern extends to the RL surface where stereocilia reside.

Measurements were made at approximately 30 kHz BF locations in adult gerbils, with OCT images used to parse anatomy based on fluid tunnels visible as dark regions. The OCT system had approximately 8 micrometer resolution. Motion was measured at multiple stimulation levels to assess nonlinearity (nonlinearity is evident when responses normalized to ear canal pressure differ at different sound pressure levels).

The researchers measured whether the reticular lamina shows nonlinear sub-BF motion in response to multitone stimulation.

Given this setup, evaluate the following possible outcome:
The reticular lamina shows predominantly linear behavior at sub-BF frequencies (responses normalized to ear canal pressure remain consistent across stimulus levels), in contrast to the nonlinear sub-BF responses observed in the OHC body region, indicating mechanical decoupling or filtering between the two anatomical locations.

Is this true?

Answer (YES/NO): YES